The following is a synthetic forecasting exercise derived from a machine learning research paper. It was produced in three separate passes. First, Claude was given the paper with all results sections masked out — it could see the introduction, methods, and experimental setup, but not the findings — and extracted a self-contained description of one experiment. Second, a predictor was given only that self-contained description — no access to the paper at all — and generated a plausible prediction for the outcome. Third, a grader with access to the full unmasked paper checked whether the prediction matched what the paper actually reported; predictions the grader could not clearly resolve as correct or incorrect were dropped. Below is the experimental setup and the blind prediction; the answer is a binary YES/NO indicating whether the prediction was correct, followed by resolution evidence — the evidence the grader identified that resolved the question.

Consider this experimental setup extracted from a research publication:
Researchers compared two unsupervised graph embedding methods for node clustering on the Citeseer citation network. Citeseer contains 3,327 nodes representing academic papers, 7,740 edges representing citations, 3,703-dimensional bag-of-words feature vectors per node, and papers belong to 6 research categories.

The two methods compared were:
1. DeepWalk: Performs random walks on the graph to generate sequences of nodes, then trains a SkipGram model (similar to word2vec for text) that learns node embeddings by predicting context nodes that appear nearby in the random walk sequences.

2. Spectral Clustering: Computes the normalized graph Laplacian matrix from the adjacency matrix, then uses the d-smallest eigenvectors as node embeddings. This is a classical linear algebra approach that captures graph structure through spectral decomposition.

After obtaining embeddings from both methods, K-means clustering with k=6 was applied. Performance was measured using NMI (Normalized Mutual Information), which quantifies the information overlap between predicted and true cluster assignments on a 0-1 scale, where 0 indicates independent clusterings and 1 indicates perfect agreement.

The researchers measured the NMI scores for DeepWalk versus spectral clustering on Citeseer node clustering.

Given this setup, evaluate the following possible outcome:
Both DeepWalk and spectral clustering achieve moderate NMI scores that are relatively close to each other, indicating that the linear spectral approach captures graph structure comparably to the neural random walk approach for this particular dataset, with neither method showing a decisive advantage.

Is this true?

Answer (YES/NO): NO